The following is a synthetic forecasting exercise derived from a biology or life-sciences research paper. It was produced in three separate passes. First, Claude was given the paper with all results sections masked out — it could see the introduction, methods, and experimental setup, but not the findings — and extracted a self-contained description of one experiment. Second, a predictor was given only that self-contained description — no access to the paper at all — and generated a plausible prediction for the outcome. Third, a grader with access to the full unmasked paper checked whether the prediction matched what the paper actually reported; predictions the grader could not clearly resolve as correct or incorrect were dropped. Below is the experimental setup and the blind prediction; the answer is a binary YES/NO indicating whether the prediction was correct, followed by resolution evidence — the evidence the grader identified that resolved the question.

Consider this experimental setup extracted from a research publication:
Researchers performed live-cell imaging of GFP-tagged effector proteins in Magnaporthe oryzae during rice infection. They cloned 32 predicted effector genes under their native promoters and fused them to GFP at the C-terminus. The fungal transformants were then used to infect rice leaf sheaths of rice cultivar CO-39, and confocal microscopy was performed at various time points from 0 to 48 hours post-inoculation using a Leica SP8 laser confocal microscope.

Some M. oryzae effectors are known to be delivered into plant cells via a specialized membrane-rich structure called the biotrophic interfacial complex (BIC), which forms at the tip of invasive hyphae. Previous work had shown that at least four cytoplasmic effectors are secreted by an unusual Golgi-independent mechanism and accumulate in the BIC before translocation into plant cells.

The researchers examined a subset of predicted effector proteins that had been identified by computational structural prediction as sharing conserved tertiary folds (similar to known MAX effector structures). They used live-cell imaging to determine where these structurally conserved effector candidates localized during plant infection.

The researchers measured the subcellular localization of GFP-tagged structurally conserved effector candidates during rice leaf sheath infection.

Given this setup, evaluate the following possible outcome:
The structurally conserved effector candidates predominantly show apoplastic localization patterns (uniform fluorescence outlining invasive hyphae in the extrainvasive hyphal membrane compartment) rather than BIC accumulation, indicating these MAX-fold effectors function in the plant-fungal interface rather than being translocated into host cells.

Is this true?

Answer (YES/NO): NO